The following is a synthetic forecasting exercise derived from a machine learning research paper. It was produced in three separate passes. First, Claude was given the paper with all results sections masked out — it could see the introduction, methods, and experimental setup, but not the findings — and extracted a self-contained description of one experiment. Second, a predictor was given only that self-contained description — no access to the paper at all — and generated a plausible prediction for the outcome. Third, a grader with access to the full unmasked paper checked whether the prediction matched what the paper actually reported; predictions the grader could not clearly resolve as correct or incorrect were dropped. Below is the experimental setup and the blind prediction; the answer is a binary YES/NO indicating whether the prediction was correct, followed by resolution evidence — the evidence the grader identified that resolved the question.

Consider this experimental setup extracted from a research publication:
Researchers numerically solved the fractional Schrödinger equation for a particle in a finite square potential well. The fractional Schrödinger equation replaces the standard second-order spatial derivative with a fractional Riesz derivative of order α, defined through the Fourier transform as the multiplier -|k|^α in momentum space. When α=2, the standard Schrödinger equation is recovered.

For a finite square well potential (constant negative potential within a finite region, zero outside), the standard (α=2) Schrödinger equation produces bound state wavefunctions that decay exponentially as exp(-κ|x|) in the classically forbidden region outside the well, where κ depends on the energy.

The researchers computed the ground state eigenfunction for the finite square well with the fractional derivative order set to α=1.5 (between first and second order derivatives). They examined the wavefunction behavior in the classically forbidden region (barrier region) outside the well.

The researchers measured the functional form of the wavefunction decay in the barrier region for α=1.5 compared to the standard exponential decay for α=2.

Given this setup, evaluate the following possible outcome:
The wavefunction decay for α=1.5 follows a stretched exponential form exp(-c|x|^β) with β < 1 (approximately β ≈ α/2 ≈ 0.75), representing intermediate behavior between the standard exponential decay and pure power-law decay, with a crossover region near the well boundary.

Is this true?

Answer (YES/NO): NO